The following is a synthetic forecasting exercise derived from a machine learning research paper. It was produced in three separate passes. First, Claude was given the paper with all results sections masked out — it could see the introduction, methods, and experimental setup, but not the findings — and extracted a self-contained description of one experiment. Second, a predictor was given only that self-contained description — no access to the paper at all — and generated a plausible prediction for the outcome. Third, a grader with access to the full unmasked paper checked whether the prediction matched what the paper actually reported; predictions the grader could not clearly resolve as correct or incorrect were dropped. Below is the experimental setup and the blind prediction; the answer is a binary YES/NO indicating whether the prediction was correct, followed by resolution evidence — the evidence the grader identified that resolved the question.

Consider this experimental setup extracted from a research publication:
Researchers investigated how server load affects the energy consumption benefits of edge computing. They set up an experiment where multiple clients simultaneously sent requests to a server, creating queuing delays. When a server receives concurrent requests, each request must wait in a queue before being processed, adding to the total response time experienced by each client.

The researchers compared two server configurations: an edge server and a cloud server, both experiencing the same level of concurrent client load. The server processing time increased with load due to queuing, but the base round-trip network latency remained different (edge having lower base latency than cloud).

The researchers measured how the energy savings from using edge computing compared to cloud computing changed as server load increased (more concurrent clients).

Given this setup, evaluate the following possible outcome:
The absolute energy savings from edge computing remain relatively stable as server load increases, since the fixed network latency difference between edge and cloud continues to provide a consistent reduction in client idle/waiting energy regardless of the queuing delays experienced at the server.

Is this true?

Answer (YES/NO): NO